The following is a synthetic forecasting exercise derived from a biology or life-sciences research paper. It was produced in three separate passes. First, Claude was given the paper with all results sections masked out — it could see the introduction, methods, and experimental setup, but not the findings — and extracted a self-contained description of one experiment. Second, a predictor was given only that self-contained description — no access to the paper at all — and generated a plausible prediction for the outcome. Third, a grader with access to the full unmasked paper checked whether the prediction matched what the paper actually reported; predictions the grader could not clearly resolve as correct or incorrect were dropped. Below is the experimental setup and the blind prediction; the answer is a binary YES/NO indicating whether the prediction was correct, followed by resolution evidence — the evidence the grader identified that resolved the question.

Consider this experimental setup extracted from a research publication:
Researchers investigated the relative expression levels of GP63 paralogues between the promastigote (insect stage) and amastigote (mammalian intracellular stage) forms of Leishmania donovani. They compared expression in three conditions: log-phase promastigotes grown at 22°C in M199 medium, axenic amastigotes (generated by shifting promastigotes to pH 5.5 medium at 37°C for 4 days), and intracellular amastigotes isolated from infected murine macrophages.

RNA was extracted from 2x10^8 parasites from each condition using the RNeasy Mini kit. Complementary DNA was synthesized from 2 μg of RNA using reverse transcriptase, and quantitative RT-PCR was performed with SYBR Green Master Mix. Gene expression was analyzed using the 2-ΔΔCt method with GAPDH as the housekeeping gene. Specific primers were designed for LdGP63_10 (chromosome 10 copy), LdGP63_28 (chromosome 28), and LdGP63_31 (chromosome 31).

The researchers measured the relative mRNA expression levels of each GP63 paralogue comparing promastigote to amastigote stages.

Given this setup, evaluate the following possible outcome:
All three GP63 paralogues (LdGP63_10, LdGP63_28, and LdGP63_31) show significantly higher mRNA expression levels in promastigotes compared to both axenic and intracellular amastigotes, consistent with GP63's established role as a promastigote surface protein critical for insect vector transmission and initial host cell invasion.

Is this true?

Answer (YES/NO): NO